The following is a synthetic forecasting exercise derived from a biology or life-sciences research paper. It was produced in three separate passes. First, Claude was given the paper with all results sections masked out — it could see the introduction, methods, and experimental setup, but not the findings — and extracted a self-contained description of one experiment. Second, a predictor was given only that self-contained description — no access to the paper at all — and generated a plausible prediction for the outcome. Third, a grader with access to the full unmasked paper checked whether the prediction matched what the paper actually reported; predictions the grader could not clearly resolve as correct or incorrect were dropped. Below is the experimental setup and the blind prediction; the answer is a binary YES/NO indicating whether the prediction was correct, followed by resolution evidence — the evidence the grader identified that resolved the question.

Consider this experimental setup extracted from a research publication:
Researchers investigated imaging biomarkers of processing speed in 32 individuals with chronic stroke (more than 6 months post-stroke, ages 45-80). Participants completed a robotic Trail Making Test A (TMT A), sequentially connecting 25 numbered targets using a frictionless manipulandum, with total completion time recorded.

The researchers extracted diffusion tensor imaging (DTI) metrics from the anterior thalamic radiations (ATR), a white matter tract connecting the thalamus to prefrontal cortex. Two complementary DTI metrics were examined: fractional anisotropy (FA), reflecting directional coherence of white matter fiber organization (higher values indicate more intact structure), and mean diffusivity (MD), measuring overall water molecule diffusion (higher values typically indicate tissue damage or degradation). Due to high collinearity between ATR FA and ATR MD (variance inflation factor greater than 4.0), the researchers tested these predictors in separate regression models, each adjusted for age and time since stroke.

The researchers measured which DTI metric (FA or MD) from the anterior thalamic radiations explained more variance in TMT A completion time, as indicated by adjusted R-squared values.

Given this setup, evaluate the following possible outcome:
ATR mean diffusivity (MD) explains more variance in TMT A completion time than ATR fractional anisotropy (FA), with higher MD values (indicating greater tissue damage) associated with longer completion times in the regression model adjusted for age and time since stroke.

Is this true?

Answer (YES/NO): YES